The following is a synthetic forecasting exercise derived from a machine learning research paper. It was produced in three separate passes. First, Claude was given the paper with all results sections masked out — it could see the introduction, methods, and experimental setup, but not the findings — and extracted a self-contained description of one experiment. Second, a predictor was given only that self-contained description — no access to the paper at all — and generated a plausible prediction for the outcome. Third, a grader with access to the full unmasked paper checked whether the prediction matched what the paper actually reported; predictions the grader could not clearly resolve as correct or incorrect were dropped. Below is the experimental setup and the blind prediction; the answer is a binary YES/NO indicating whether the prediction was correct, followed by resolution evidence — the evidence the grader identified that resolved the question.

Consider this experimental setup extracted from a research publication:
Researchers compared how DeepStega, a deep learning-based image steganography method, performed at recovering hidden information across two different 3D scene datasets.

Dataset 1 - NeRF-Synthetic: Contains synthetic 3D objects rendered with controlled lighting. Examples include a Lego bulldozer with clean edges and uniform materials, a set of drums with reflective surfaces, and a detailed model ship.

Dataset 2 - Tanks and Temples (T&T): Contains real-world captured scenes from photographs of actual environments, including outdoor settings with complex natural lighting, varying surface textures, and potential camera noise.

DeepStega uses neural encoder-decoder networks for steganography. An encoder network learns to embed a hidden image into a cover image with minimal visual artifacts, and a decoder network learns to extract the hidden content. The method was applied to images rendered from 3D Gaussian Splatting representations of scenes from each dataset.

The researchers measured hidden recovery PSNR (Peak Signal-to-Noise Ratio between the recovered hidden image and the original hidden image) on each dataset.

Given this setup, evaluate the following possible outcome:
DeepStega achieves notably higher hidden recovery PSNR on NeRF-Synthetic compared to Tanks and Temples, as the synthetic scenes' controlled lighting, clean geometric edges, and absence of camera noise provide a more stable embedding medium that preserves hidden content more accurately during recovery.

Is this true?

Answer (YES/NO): YES